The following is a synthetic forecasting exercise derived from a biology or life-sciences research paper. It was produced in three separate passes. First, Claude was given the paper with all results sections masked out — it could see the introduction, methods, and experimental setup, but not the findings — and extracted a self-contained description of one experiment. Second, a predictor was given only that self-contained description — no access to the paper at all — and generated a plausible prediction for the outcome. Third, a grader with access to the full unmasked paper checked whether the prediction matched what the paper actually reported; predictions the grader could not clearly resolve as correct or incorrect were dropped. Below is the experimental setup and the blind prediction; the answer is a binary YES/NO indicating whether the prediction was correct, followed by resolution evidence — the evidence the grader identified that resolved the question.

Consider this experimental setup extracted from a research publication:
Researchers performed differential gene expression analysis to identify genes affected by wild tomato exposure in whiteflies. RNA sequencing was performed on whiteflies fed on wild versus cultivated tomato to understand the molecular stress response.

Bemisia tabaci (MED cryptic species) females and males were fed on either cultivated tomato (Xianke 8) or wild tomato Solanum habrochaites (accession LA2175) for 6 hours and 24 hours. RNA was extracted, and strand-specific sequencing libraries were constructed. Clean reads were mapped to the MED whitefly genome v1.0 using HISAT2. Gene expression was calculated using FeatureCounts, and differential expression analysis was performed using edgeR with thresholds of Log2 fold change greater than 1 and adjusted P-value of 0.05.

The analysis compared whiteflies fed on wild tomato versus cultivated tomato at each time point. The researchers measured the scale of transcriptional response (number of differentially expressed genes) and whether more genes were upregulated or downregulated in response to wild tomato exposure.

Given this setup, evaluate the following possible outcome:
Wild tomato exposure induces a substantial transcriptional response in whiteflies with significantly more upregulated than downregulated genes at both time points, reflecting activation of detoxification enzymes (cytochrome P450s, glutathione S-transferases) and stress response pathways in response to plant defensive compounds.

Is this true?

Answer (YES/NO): NO